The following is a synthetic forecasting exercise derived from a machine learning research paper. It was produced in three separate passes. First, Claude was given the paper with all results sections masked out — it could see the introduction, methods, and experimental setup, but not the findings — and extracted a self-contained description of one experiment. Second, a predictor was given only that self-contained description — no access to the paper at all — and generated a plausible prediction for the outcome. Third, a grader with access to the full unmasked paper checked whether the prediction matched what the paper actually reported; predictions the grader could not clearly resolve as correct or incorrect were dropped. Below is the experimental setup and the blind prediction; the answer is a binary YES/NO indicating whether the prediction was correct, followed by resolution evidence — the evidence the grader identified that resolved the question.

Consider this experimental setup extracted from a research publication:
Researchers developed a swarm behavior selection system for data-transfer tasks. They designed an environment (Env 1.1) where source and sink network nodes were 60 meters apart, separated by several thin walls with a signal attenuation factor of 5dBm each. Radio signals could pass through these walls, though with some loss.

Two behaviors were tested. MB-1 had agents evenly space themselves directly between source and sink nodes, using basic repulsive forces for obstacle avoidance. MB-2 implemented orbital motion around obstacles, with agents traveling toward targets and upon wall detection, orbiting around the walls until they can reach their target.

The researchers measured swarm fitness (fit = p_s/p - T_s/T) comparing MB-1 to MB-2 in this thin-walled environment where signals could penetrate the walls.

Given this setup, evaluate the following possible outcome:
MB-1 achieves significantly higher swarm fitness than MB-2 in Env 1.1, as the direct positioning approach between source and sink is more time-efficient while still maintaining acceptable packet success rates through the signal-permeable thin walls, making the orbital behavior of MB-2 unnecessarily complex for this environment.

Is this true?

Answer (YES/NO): YES